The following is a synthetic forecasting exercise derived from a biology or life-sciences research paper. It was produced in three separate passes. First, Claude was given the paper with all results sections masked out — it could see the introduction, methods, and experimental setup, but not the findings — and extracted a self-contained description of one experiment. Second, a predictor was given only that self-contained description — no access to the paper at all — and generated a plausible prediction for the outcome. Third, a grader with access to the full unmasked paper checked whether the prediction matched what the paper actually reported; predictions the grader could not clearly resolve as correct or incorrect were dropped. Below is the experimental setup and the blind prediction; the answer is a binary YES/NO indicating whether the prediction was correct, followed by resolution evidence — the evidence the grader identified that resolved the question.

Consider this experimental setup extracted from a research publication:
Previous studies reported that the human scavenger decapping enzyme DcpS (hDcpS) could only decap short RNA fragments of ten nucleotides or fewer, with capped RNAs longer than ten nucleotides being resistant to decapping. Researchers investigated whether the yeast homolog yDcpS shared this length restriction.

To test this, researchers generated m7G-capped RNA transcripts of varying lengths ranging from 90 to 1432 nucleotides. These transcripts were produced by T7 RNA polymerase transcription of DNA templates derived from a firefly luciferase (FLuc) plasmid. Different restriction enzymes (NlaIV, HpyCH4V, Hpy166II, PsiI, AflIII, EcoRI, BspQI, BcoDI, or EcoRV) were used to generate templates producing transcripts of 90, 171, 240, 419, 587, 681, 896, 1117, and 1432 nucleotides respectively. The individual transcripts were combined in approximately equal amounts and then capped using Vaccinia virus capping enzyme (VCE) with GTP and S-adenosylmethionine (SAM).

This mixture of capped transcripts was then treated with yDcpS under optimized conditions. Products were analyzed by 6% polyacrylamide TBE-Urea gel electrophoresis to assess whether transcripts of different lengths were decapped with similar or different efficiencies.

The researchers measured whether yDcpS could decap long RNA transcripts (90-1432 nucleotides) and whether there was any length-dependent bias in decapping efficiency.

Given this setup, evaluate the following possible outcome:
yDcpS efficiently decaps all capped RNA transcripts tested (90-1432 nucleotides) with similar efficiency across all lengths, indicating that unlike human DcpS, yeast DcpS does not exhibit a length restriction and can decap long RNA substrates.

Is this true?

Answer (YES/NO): YES